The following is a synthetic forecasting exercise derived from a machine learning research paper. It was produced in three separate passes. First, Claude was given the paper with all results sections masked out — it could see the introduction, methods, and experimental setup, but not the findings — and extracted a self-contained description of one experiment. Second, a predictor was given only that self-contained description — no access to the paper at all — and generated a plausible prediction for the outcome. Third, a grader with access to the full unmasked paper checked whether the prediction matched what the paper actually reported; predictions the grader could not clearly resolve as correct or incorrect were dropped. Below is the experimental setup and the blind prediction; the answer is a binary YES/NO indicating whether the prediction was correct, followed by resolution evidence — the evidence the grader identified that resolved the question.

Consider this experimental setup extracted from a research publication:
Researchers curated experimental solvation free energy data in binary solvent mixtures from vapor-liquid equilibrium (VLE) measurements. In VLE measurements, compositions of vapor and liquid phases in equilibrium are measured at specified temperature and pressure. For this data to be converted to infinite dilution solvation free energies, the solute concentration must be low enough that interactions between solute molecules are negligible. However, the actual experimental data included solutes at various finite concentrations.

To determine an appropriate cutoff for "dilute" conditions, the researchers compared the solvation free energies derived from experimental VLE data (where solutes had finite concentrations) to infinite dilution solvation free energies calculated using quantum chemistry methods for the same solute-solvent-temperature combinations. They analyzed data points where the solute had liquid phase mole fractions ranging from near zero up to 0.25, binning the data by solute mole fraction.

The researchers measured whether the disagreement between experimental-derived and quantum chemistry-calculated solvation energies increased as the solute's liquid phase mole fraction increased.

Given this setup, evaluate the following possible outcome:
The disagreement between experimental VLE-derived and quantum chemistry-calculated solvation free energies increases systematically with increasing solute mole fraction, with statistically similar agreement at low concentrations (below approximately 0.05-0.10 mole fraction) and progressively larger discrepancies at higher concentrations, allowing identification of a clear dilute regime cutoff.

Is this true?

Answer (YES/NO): NO